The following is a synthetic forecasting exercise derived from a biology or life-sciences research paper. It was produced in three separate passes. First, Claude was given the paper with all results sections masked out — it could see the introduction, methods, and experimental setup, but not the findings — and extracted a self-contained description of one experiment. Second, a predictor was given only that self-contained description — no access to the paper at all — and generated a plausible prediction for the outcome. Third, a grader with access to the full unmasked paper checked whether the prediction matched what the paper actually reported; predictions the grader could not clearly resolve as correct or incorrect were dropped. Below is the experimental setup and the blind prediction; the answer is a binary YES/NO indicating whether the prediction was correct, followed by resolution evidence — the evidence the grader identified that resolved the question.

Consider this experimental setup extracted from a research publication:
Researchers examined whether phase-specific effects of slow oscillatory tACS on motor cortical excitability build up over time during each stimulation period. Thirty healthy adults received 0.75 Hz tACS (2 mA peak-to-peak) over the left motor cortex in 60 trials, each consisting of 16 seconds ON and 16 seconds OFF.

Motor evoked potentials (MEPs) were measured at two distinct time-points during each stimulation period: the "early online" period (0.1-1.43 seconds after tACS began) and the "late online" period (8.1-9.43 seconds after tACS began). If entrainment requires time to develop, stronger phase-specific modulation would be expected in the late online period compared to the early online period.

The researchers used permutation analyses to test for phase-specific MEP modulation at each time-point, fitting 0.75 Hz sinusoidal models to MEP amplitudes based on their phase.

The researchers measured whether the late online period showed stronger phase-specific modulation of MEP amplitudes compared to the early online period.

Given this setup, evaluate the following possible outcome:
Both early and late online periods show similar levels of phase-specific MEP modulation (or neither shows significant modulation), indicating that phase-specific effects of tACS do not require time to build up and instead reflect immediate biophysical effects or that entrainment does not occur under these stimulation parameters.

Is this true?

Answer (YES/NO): YES